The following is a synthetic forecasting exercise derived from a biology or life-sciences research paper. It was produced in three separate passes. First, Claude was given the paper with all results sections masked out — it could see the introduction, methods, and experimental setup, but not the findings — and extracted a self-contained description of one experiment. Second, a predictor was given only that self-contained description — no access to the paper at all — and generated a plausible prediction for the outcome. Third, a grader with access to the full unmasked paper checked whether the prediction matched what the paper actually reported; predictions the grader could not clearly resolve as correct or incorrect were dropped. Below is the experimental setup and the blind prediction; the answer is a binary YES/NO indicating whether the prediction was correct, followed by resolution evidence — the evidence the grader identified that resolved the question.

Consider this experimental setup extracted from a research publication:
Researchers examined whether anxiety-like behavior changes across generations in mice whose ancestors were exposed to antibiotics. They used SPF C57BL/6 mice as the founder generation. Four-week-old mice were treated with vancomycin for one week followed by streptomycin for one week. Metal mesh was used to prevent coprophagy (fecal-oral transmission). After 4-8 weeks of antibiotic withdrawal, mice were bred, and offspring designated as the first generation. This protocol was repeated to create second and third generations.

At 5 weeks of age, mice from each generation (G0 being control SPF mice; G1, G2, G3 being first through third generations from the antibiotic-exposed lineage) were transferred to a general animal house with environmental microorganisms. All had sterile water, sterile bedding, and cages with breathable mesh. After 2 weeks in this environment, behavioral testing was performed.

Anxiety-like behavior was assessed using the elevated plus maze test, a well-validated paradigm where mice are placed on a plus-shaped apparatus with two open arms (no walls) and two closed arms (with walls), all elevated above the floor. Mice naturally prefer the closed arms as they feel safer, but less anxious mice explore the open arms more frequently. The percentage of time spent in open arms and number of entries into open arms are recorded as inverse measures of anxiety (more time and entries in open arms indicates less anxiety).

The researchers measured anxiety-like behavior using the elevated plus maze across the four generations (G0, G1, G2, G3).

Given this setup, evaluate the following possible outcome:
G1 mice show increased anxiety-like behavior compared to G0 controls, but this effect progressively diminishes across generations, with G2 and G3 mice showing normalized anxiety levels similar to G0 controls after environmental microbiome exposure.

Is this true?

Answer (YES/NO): NO